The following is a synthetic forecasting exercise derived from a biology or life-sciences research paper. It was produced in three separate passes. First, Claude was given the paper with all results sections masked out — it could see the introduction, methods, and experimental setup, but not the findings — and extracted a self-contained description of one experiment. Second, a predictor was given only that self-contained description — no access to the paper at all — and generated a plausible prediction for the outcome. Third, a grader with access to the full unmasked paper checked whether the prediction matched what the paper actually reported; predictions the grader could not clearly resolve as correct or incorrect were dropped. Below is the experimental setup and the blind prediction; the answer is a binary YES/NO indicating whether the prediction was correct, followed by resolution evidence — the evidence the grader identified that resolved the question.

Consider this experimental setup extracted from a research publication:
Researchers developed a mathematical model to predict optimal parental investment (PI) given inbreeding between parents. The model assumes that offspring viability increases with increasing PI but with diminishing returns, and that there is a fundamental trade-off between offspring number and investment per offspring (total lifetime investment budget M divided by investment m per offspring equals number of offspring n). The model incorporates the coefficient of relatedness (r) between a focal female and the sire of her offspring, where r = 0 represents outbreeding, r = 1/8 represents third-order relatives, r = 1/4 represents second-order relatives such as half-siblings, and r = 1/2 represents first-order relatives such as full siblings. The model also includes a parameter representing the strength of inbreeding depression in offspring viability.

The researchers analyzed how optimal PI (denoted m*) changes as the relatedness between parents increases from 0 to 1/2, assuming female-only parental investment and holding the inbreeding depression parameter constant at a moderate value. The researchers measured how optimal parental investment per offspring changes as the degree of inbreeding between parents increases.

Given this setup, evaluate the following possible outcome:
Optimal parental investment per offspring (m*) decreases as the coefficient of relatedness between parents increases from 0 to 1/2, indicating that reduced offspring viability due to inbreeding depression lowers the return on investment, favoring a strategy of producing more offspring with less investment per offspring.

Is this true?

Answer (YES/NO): NO